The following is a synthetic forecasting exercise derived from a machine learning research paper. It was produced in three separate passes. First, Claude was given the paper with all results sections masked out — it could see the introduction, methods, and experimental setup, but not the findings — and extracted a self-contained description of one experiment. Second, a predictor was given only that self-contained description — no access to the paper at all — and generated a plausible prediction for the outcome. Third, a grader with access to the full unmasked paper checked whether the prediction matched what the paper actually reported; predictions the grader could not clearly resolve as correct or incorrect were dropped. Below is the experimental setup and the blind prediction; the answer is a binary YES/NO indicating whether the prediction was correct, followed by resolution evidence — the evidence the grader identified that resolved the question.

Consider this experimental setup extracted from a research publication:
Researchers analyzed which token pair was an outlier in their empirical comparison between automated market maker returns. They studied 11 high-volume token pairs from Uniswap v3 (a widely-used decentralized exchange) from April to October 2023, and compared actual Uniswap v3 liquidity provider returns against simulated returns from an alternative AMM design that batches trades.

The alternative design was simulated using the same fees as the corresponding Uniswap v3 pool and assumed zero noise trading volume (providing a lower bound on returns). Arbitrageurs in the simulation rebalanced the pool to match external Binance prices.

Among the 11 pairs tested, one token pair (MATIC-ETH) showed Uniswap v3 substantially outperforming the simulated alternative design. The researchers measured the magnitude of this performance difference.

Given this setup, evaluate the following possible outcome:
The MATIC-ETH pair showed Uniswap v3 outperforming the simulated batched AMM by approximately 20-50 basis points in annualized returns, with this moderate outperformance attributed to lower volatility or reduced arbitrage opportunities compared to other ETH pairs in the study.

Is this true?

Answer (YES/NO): NO